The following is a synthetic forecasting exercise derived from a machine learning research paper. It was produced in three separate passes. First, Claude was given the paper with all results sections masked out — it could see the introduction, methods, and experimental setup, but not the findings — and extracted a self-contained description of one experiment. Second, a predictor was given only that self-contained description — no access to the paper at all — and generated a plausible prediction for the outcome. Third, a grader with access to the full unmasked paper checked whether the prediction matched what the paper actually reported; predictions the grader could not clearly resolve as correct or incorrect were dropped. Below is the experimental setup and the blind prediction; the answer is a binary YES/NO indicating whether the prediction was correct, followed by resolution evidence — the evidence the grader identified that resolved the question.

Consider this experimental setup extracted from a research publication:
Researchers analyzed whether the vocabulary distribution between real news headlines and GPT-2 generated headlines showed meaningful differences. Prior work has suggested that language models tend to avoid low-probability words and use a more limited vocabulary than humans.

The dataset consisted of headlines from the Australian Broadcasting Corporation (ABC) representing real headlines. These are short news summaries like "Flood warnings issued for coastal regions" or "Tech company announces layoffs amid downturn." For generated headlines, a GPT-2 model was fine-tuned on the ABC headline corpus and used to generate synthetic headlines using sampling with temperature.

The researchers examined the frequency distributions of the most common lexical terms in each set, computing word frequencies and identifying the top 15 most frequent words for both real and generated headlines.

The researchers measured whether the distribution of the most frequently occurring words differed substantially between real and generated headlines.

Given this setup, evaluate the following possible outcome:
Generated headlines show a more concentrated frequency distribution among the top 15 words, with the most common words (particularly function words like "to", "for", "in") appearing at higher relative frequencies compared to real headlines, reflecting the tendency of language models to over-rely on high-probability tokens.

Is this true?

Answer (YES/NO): NO